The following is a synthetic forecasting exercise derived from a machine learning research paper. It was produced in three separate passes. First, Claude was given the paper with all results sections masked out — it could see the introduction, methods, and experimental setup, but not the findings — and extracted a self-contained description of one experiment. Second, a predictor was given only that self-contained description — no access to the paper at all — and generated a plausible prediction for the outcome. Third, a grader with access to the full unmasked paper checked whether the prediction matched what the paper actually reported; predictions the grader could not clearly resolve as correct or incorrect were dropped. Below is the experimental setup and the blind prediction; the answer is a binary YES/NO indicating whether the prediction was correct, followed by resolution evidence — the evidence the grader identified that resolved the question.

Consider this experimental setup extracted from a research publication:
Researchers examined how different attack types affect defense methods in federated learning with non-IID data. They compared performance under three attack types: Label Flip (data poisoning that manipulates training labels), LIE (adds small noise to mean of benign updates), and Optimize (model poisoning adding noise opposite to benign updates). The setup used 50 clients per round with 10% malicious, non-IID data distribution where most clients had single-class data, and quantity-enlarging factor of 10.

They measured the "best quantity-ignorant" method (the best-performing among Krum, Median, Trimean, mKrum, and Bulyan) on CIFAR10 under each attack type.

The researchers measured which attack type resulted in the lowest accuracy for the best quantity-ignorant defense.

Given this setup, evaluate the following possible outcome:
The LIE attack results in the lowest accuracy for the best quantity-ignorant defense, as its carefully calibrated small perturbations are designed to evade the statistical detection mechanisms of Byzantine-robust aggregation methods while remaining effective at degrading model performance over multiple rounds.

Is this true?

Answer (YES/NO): YES